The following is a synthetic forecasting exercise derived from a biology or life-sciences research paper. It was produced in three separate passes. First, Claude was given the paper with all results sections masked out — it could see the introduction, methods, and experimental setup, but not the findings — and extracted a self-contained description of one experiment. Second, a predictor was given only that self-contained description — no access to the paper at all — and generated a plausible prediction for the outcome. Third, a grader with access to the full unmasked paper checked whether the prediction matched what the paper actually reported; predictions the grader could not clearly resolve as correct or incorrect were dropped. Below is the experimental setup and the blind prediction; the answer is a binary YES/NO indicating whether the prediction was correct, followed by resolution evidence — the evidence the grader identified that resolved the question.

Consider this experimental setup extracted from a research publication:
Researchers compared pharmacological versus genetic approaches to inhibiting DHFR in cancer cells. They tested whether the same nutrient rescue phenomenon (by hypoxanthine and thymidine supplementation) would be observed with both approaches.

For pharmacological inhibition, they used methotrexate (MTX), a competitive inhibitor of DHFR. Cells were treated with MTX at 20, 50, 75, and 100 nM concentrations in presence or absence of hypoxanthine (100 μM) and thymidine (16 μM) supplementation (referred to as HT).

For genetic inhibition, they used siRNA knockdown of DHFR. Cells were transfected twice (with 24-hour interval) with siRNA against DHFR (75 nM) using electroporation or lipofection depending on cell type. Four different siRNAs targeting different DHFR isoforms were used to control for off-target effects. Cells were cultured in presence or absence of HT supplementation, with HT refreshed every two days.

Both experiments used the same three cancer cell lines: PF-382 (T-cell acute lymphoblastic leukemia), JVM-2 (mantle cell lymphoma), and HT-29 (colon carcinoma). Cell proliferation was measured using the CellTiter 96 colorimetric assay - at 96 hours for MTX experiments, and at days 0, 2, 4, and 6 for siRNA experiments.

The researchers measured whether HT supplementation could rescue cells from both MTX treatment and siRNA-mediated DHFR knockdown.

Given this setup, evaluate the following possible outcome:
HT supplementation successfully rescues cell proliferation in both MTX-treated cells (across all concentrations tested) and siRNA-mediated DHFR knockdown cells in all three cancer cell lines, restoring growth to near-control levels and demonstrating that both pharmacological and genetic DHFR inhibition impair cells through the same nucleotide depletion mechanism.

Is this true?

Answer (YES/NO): NO